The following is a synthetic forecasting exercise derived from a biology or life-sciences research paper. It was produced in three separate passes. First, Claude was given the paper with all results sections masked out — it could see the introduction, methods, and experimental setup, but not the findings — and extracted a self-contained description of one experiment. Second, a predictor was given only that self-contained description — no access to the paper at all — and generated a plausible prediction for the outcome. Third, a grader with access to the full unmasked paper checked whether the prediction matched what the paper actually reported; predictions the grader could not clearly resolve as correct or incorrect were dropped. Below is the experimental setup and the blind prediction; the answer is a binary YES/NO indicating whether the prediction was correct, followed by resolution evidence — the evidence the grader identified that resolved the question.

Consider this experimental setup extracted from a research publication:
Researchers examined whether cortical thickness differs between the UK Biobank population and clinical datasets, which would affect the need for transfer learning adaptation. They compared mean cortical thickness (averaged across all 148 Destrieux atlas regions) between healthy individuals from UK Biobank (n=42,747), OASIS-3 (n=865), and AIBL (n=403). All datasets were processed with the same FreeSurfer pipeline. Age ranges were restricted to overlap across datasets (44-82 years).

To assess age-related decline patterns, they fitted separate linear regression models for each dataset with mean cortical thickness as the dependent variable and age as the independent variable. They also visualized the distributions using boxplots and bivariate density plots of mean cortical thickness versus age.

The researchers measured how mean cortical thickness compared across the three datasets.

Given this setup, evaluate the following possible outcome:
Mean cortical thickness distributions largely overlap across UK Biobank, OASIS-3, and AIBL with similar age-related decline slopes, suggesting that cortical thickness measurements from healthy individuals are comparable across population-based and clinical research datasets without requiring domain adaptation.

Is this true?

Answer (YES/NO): NO